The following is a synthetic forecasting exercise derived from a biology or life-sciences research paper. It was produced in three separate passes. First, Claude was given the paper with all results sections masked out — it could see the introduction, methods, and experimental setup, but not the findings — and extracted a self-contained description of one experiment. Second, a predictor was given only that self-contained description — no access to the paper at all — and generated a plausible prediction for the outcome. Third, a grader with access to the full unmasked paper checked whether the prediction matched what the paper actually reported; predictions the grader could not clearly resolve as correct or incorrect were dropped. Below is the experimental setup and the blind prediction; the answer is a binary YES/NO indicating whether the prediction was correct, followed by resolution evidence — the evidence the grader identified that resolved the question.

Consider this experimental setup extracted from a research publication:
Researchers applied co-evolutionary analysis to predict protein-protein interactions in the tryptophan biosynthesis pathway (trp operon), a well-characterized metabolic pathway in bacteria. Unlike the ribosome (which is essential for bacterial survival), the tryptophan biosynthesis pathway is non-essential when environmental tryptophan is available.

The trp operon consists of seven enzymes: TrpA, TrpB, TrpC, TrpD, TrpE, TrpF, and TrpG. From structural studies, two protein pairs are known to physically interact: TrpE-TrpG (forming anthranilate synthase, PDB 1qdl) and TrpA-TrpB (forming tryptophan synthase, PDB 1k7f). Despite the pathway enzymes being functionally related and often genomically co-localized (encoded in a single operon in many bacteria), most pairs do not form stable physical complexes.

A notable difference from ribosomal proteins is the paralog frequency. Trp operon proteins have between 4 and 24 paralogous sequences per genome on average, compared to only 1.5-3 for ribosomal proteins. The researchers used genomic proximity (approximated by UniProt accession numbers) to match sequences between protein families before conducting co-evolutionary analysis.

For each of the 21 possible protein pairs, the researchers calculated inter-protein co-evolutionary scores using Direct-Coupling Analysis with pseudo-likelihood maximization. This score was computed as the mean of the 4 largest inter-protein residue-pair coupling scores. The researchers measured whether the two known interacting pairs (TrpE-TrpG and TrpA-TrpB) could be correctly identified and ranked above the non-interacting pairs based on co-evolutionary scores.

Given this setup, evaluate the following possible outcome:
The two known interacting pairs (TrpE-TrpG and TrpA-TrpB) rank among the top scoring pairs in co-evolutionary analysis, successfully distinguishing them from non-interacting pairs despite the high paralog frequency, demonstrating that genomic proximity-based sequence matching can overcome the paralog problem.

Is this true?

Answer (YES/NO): YES